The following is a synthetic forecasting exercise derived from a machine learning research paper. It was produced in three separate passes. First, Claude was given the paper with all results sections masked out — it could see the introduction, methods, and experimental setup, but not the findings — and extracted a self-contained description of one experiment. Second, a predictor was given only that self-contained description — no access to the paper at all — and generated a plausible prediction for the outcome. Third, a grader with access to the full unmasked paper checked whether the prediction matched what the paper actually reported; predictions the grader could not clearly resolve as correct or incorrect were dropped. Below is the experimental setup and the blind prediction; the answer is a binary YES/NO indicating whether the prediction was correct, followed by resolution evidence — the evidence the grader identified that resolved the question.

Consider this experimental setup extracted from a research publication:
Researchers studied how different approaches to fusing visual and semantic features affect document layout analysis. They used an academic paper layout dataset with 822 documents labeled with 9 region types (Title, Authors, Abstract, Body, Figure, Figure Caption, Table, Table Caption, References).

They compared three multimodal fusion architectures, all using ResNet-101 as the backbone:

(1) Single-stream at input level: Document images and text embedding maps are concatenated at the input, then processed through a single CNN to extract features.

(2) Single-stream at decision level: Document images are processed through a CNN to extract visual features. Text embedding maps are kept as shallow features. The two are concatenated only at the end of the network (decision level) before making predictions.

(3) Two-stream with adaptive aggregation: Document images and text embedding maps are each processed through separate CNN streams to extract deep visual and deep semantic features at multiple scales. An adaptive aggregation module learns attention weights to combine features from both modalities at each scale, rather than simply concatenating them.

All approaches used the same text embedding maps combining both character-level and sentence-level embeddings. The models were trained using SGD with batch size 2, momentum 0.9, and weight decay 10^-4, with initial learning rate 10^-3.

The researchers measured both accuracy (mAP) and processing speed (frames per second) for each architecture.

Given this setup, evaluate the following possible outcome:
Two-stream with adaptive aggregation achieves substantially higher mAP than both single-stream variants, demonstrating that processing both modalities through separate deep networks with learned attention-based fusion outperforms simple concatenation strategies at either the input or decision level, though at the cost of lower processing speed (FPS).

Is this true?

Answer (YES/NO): YES